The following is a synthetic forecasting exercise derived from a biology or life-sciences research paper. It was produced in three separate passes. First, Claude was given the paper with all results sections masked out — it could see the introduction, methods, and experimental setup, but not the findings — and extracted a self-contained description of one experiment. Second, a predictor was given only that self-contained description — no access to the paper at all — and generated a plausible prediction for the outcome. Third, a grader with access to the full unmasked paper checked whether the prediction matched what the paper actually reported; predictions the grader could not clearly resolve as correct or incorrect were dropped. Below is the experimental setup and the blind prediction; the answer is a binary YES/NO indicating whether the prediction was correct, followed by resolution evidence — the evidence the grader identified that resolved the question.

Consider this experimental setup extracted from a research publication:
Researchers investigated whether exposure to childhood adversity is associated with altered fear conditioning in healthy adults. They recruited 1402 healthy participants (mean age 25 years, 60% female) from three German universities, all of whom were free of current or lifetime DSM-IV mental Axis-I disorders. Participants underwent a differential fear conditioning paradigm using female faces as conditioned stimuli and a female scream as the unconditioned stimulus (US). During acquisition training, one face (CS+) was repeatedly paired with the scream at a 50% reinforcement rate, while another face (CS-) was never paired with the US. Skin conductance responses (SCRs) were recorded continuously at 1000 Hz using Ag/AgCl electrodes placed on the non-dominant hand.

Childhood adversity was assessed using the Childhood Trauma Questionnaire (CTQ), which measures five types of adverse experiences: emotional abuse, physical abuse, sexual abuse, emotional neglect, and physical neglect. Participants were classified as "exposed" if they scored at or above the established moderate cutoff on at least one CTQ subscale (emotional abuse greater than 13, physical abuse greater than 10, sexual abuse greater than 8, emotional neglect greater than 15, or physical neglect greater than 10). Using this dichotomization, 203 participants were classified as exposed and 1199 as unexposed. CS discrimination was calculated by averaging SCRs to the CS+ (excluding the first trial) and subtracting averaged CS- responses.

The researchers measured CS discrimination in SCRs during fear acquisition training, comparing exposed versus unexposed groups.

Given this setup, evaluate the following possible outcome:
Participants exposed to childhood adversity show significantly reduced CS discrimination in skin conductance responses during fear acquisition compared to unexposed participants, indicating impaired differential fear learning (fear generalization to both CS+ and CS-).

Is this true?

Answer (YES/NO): NO